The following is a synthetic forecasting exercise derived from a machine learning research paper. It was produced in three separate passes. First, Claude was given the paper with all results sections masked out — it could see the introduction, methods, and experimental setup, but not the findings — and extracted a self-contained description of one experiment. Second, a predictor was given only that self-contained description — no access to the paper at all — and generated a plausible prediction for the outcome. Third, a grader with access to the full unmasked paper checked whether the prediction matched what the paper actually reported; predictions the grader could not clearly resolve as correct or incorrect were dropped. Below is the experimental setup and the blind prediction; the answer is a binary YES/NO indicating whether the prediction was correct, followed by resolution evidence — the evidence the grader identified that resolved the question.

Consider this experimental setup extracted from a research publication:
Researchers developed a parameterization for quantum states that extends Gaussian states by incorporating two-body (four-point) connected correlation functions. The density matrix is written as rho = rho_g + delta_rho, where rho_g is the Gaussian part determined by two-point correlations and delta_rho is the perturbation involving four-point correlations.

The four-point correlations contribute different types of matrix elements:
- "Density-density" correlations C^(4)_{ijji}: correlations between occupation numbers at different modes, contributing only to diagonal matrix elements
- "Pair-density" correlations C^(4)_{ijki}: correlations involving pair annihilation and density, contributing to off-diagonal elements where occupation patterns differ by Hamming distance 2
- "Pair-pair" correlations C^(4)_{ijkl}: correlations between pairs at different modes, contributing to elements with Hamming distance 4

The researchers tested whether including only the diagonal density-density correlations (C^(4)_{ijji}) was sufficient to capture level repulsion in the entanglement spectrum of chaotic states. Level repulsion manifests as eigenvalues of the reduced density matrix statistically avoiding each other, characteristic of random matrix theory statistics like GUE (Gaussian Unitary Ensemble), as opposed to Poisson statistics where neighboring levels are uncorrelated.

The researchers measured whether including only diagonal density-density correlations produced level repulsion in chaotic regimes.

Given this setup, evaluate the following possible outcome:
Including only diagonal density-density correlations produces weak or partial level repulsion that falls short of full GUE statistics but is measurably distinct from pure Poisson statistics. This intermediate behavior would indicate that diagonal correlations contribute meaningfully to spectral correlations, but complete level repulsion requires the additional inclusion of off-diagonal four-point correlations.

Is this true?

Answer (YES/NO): NO